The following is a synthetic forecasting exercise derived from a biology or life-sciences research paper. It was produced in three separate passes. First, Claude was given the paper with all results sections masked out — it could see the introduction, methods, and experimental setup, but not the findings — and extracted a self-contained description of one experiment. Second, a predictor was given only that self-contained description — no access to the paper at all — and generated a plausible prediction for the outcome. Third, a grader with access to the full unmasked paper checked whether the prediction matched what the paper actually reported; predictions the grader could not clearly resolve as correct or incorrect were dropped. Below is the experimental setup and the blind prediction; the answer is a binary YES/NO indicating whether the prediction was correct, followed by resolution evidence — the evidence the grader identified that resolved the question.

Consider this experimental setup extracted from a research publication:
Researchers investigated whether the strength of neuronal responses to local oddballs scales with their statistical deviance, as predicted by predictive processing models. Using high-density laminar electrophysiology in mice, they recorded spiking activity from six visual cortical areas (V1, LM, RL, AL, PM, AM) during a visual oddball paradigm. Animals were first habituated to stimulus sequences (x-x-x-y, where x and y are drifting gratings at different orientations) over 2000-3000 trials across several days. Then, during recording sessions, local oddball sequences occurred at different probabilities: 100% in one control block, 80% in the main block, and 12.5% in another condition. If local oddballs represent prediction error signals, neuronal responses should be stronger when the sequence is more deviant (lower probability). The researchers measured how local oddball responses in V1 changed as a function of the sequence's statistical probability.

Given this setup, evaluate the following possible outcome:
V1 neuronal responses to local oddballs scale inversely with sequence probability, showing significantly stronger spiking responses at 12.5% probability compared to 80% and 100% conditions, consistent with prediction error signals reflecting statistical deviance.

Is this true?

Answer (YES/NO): NO